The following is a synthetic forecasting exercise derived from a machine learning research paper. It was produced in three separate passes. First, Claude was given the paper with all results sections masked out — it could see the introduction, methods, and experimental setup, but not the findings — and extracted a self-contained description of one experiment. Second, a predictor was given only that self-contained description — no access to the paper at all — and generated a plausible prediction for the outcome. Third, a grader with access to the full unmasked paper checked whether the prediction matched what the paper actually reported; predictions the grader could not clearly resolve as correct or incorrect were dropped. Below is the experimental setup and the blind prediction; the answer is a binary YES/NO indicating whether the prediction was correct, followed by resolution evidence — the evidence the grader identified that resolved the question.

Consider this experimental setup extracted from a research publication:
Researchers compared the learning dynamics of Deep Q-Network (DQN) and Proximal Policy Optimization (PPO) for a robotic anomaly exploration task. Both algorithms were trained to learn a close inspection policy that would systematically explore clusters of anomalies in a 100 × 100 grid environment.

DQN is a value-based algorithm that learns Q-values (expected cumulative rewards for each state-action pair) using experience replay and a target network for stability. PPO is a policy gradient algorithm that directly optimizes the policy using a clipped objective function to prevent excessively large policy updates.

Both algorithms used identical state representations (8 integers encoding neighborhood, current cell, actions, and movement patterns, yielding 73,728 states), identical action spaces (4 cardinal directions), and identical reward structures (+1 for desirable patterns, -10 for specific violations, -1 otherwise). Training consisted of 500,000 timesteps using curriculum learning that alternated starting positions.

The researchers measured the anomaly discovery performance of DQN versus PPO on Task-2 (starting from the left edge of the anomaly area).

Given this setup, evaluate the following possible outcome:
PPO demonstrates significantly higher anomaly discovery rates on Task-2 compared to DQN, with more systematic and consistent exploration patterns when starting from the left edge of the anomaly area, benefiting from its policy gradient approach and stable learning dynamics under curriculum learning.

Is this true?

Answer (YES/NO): NO